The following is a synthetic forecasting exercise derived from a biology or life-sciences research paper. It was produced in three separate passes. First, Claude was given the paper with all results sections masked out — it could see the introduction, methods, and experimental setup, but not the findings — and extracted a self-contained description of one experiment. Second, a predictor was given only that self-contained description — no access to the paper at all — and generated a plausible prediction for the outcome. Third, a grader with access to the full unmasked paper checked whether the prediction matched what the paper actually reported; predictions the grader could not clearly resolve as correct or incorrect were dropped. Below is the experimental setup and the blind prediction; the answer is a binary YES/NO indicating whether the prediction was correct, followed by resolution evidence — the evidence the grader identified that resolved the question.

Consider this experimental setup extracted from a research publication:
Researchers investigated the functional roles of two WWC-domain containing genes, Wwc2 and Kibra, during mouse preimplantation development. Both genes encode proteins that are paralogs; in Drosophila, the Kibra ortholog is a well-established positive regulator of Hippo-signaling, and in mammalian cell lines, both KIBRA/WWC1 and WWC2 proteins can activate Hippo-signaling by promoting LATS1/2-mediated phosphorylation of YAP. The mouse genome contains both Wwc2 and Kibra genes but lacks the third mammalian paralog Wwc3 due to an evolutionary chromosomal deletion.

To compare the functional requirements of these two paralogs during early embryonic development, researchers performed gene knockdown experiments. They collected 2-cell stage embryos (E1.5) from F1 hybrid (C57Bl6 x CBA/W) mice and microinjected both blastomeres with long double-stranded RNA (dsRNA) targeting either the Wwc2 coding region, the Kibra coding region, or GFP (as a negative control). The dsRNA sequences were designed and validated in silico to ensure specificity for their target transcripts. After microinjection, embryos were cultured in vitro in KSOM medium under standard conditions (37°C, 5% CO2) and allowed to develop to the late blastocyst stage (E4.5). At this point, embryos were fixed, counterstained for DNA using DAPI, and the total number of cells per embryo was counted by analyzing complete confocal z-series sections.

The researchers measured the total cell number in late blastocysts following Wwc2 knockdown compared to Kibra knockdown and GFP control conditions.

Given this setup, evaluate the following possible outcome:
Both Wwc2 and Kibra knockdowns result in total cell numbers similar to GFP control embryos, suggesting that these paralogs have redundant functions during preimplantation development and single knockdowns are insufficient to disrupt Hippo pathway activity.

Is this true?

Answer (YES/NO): NO